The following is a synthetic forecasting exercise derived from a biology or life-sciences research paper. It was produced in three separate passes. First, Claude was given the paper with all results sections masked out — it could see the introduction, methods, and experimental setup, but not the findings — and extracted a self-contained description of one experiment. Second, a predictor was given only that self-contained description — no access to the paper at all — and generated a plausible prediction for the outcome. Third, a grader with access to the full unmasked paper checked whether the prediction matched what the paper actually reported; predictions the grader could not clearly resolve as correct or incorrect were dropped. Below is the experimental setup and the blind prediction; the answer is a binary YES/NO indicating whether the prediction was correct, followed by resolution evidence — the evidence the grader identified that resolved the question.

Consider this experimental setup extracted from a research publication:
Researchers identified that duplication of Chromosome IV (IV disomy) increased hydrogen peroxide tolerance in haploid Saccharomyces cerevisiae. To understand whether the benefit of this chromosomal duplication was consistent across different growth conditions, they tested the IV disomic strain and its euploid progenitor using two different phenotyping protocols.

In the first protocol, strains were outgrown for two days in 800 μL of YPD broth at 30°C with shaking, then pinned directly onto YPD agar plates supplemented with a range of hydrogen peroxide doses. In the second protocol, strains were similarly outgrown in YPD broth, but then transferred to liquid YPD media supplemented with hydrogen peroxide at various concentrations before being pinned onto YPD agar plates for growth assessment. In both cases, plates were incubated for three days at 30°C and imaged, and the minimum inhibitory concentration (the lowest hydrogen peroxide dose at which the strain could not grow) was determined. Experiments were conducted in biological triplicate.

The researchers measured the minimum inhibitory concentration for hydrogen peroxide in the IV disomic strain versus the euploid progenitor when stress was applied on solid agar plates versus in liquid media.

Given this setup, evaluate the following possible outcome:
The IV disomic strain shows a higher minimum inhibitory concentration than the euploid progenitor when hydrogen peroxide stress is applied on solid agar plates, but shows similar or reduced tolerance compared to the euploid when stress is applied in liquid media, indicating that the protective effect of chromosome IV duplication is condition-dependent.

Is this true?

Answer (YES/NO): YES